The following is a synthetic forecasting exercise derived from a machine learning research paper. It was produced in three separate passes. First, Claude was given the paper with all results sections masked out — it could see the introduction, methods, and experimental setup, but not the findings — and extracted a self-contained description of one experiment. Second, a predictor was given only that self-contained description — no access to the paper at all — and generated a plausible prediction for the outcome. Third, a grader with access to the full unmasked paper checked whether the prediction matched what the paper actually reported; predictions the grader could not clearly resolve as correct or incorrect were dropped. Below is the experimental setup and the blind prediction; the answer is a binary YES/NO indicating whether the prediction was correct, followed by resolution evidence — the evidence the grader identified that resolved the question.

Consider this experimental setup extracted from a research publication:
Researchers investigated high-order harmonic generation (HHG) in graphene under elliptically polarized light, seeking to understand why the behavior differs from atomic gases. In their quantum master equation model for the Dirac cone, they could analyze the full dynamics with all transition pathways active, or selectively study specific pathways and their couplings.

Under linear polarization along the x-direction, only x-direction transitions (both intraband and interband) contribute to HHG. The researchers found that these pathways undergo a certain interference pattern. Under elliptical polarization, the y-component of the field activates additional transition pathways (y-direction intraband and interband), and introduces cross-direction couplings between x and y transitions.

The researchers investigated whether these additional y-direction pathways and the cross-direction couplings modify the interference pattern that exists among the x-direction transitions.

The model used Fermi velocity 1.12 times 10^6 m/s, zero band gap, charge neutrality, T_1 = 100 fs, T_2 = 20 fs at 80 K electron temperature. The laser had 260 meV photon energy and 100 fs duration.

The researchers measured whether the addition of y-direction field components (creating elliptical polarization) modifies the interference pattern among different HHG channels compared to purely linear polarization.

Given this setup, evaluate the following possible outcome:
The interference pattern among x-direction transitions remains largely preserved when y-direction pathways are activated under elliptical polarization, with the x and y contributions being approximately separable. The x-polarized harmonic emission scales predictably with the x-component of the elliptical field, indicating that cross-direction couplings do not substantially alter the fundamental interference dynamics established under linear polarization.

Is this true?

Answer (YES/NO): NO